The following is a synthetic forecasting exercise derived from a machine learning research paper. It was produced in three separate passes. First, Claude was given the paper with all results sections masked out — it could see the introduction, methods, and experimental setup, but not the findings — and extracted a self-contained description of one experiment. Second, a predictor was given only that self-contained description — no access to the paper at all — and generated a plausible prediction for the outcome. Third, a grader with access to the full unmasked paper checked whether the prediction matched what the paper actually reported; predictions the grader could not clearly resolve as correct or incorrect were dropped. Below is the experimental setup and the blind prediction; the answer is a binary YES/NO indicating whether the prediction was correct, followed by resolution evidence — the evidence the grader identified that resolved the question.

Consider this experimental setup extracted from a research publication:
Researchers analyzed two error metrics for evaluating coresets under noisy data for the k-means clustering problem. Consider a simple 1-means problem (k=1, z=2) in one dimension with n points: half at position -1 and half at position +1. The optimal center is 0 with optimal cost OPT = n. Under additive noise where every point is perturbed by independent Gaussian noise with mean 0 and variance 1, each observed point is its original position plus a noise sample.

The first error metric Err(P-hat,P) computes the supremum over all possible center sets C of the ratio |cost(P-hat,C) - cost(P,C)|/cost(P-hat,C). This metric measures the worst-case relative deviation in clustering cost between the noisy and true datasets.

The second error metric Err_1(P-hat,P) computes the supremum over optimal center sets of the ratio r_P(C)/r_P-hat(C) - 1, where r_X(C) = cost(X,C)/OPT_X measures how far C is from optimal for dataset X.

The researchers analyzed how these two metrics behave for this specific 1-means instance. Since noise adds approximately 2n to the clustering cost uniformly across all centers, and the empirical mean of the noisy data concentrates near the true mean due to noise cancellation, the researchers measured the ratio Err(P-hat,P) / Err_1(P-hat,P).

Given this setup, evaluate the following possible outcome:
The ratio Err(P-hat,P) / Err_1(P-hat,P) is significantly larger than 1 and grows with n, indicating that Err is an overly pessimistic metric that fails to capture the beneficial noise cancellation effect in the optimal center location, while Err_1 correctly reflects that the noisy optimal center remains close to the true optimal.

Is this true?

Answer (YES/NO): YES